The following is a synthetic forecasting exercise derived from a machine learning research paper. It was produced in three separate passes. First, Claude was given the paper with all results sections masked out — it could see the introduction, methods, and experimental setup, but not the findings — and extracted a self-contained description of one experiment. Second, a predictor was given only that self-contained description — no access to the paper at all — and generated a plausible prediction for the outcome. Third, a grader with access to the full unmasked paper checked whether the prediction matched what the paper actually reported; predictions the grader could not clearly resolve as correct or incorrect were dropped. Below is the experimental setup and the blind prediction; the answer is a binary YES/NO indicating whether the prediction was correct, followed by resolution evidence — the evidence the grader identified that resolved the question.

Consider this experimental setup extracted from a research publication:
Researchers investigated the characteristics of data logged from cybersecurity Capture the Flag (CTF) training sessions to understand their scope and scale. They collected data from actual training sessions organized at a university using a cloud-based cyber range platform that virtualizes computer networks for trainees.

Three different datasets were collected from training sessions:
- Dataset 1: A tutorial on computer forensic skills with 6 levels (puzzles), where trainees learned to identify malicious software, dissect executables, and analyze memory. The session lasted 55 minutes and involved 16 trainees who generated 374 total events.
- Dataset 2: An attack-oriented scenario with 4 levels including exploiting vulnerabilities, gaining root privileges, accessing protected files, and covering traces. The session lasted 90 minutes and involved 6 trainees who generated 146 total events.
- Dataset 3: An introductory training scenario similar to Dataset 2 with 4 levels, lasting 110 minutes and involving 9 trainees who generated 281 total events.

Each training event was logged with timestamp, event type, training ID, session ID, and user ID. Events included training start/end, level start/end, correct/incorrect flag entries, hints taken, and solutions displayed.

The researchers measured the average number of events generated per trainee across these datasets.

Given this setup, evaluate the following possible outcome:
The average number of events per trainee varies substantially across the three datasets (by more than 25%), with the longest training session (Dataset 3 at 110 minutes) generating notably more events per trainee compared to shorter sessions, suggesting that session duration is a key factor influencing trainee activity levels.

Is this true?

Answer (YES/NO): NO